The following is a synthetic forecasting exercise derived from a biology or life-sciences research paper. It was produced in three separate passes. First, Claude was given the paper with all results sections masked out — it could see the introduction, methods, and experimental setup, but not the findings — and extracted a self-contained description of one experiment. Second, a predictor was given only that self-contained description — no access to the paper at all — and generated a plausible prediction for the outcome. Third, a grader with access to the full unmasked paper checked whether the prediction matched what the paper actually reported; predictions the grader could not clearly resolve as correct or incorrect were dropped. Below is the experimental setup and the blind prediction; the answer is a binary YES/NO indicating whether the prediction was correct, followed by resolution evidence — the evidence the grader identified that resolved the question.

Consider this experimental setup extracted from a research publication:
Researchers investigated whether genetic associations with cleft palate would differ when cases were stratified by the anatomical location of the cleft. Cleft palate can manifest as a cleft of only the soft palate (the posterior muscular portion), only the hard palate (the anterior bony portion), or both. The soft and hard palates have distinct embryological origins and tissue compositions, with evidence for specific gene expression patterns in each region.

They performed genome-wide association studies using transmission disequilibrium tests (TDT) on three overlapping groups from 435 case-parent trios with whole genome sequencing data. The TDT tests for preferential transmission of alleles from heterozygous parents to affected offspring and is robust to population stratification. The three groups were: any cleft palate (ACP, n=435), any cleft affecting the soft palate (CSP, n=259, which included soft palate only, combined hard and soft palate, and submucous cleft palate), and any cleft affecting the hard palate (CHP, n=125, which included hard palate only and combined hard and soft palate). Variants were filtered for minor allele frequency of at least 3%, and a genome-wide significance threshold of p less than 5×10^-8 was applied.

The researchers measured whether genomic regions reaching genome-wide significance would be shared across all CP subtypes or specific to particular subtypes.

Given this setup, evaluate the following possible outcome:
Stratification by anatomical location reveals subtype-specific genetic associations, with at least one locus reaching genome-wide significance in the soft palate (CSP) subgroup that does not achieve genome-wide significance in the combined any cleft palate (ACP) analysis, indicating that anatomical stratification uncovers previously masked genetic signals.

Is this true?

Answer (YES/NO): NO